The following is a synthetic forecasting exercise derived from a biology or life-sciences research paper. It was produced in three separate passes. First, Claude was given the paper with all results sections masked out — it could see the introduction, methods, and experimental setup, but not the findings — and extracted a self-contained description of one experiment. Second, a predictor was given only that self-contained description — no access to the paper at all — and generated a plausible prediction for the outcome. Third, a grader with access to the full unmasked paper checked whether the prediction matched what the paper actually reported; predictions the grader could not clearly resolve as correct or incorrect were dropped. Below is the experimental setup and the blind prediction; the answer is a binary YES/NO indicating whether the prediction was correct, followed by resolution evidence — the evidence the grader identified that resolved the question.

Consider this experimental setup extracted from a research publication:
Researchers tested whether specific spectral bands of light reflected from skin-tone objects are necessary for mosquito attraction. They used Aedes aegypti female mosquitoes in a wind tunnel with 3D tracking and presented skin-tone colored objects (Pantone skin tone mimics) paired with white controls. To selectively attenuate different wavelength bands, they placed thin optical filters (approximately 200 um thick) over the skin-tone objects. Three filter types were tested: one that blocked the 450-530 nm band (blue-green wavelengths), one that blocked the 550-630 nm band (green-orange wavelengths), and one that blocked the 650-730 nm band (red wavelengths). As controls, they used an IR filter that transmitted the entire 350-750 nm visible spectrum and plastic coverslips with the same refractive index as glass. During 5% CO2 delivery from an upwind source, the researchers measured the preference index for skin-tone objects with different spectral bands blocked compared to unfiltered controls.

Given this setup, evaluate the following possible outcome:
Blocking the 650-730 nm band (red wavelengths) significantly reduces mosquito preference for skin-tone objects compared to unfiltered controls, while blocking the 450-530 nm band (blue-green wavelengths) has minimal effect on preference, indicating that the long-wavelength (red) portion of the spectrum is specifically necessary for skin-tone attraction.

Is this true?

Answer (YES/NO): NO